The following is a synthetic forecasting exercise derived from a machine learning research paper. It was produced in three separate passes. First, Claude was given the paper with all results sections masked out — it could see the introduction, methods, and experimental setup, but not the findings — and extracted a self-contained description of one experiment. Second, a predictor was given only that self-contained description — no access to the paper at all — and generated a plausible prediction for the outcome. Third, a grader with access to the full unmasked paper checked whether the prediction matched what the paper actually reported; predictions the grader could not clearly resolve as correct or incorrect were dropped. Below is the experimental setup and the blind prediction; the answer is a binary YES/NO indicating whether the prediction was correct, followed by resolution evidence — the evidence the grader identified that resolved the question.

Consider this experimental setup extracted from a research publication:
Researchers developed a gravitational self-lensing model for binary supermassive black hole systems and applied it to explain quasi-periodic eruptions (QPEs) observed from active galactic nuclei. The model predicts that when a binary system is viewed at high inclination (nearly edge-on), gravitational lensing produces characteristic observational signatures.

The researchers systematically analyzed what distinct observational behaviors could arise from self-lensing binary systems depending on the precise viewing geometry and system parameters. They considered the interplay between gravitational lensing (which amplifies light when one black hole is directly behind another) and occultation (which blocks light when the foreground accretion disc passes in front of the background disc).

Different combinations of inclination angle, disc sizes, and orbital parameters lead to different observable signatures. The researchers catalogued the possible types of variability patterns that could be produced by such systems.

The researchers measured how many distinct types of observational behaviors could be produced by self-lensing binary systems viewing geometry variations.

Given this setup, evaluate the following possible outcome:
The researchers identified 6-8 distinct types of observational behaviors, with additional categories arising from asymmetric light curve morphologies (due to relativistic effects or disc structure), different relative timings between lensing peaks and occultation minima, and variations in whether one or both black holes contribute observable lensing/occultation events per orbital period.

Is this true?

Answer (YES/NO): NO